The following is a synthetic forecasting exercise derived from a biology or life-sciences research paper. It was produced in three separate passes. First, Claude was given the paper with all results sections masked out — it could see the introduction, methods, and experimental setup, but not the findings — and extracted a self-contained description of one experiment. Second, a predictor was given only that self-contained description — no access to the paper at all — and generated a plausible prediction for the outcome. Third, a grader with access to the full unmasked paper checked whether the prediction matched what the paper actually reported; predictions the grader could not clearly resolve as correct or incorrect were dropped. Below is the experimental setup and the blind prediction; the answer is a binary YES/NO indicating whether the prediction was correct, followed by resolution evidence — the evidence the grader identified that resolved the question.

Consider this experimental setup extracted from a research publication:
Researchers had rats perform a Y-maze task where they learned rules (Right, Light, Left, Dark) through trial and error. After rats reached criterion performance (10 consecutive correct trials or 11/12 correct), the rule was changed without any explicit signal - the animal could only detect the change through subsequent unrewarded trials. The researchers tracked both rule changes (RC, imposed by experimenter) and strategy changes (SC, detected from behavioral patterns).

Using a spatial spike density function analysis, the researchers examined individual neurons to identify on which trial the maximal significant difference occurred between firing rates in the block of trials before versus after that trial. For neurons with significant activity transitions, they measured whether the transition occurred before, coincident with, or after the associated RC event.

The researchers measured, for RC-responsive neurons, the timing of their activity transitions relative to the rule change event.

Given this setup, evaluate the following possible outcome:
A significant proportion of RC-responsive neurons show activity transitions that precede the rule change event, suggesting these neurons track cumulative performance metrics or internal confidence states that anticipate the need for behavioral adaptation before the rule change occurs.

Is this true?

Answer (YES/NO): NO